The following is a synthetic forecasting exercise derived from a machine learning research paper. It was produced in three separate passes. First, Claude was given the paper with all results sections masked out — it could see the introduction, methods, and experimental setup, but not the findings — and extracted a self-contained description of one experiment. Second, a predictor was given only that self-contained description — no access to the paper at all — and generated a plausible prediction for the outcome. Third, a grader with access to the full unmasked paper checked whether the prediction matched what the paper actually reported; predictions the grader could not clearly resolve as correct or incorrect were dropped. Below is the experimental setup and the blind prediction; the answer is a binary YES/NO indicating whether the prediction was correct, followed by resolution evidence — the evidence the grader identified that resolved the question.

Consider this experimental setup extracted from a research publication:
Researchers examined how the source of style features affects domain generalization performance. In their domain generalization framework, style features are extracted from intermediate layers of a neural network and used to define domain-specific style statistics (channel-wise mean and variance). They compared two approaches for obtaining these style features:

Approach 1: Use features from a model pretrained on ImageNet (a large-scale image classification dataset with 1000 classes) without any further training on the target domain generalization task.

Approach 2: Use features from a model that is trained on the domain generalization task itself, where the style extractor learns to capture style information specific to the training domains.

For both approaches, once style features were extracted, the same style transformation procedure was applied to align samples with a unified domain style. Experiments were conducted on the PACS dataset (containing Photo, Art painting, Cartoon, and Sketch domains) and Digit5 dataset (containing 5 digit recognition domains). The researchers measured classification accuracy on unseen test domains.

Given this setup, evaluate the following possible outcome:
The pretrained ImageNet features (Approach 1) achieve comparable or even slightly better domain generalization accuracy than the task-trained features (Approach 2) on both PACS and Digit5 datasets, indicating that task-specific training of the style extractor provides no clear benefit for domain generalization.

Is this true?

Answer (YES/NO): NO